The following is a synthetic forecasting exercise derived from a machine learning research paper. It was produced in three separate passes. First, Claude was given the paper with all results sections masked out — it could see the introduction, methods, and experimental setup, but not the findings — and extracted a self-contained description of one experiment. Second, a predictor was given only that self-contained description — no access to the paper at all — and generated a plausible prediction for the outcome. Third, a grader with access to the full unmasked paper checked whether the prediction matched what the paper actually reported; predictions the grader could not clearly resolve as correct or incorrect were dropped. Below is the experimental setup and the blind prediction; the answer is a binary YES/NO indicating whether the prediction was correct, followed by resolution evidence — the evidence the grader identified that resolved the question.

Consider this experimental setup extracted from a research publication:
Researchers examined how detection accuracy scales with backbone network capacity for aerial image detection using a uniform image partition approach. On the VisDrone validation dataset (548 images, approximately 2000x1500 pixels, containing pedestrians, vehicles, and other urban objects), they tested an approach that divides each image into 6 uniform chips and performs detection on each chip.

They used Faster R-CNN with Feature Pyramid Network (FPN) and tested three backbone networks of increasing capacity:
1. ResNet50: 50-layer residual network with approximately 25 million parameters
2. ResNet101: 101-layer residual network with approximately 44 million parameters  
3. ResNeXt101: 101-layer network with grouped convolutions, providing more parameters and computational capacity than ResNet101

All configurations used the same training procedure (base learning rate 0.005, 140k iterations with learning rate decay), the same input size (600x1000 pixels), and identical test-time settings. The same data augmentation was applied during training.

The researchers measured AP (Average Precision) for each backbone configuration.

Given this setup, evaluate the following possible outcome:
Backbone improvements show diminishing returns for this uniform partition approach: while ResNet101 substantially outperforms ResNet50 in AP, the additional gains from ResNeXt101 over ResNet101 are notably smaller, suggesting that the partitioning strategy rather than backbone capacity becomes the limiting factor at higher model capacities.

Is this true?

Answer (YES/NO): YES